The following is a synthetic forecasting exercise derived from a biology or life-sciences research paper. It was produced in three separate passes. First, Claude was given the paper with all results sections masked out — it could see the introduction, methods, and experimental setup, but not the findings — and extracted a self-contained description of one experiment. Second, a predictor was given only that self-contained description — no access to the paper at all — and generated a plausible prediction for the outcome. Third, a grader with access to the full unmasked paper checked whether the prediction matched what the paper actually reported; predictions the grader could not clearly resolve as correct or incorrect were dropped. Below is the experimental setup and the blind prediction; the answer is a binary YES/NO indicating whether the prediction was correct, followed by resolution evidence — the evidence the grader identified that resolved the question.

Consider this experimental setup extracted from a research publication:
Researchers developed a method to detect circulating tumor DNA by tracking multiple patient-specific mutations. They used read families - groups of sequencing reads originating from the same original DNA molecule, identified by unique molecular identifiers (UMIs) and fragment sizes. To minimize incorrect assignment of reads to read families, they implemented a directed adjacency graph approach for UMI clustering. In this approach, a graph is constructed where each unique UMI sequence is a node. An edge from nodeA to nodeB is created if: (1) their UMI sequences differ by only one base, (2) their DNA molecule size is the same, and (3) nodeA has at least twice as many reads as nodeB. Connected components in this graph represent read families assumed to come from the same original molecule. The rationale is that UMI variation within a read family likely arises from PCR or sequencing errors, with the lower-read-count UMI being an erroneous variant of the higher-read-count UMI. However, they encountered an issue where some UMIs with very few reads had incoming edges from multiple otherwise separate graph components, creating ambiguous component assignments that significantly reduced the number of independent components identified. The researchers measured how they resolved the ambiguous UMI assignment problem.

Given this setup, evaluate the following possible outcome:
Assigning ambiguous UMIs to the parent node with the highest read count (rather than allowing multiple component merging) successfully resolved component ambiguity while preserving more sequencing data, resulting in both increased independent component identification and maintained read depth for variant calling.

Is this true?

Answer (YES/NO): NO